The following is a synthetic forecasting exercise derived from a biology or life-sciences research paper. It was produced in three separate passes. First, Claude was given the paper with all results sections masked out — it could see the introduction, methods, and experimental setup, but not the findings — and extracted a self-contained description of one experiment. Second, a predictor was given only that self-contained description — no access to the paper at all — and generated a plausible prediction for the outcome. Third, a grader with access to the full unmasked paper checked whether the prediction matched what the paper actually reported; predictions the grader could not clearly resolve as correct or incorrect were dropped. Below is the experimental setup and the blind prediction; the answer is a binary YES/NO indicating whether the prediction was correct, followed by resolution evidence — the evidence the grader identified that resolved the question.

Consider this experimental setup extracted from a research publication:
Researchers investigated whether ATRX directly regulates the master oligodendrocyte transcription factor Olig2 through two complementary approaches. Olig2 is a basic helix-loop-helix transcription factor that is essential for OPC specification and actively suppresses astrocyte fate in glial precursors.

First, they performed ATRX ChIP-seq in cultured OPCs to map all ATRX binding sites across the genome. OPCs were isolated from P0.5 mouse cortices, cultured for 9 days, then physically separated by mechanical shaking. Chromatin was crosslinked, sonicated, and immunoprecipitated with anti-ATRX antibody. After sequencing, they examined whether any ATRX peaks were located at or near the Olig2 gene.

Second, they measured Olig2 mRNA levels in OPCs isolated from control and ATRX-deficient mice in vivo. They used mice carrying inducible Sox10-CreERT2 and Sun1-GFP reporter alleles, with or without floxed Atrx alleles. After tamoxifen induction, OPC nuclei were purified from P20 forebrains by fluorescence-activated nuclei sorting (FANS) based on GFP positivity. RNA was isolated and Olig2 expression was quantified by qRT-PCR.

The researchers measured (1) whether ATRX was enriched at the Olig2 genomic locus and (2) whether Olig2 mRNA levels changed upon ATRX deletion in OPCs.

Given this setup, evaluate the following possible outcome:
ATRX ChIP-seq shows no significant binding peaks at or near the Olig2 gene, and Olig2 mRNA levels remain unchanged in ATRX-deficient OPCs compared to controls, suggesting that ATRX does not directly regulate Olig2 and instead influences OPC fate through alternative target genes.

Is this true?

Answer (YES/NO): NO